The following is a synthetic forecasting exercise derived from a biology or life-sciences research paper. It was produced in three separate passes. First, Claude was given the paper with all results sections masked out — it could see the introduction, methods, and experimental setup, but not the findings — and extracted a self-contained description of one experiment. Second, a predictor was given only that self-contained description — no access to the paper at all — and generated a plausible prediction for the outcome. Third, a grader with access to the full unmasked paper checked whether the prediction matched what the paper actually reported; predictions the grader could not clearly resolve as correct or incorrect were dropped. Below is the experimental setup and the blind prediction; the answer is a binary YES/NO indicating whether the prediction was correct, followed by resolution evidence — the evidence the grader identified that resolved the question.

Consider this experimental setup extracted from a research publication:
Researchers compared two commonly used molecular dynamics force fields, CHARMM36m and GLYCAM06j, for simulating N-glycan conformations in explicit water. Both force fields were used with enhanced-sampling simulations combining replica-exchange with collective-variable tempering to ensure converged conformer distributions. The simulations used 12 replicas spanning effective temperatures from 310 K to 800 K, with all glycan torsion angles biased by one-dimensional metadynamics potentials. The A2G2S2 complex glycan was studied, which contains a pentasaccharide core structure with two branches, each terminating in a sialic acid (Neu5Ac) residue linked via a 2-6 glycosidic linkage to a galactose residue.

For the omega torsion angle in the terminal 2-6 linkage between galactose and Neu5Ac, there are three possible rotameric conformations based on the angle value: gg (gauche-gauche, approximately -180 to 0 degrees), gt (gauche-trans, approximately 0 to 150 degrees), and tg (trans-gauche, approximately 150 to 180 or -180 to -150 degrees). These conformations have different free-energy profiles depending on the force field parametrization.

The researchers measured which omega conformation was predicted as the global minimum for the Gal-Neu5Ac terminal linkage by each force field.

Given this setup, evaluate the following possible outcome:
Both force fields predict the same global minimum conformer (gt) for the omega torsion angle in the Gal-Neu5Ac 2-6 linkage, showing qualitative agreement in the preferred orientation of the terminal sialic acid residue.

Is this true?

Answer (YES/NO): NO